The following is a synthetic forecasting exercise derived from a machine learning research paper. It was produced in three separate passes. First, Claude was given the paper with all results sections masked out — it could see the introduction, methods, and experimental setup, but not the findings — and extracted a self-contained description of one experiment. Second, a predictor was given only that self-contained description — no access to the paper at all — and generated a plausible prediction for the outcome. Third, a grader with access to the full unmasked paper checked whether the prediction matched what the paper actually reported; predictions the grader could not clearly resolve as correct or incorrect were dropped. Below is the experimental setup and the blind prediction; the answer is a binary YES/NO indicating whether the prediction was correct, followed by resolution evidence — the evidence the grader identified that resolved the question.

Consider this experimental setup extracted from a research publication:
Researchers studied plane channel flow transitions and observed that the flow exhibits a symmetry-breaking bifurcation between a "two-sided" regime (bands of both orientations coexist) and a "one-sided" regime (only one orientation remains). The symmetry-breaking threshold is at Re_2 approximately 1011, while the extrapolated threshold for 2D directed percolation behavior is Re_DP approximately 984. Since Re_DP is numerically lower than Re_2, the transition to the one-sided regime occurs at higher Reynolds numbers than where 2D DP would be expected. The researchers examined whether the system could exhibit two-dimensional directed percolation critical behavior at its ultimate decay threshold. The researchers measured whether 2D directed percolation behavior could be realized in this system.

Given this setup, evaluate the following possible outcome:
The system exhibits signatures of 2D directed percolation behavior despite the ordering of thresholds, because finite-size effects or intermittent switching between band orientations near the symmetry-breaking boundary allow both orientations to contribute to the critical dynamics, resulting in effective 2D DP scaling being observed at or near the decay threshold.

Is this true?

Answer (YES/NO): NO